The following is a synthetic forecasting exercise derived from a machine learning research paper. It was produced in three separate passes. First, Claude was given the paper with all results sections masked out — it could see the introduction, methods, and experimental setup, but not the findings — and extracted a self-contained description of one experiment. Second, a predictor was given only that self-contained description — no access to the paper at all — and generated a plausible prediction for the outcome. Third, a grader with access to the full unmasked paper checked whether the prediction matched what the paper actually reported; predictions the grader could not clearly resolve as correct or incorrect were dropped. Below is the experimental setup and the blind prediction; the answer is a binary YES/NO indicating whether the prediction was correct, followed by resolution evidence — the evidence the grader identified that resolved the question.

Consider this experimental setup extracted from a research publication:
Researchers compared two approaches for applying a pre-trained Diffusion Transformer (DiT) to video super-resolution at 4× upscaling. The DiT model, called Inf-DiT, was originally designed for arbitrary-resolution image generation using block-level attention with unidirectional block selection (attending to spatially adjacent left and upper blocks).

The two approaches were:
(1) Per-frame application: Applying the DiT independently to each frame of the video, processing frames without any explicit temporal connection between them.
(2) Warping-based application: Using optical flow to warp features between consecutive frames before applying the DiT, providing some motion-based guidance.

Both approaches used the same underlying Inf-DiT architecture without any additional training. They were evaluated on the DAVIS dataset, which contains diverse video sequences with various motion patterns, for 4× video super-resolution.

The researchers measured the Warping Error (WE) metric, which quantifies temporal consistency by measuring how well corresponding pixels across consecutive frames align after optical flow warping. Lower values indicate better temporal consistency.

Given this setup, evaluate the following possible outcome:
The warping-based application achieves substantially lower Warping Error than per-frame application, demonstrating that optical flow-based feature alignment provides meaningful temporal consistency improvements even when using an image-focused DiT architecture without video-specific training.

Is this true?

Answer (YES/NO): NO